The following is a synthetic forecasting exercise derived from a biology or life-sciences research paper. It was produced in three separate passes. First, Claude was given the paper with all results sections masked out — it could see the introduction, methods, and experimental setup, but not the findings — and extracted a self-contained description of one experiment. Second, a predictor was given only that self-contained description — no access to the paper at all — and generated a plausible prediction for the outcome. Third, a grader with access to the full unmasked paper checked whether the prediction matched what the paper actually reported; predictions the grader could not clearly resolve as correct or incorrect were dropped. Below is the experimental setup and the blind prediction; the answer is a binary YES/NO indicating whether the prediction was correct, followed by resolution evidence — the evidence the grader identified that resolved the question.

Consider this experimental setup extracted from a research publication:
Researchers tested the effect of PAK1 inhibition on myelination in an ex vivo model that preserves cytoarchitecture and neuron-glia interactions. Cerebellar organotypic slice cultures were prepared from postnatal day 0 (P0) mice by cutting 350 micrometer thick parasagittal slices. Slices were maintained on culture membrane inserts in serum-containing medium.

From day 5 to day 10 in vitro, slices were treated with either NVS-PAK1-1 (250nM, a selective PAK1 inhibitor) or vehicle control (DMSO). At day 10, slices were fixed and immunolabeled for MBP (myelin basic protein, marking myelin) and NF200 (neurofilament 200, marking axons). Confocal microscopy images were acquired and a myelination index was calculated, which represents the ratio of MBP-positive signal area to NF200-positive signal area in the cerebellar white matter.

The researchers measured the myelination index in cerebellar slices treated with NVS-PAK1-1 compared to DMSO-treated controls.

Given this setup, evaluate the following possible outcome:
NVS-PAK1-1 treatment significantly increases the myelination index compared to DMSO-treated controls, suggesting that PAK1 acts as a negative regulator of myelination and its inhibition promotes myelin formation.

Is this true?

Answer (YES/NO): YES